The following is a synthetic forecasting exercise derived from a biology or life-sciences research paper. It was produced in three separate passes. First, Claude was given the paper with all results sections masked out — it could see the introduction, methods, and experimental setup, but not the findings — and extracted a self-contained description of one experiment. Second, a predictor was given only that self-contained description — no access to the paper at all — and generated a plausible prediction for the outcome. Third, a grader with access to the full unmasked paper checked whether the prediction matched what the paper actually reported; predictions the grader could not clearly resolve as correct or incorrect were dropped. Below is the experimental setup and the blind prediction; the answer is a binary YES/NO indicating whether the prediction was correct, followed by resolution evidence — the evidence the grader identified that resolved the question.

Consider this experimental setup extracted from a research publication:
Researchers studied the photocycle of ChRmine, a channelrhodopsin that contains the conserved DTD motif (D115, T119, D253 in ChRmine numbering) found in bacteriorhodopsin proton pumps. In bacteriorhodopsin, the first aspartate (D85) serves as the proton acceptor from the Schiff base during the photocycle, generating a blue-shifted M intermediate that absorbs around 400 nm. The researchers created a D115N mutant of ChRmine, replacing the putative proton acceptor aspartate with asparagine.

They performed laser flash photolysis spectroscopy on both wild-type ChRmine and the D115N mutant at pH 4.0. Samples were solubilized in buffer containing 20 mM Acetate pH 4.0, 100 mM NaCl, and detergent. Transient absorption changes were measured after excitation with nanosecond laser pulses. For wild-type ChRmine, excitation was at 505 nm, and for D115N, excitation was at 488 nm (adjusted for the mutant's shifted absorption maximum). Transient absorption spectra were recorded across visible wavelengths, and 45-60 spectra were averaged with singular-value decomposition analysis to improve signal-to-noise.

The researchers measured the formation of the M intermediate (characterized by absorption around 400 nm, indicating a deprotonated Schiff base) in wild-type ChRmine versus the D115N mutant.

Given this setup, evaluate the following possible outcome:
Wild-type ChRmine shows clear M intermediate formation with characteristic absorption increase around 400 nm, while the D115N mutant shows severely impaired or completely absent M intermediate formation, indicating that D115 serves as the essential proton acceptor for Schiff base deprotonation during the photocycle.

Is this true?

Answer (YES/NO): NO